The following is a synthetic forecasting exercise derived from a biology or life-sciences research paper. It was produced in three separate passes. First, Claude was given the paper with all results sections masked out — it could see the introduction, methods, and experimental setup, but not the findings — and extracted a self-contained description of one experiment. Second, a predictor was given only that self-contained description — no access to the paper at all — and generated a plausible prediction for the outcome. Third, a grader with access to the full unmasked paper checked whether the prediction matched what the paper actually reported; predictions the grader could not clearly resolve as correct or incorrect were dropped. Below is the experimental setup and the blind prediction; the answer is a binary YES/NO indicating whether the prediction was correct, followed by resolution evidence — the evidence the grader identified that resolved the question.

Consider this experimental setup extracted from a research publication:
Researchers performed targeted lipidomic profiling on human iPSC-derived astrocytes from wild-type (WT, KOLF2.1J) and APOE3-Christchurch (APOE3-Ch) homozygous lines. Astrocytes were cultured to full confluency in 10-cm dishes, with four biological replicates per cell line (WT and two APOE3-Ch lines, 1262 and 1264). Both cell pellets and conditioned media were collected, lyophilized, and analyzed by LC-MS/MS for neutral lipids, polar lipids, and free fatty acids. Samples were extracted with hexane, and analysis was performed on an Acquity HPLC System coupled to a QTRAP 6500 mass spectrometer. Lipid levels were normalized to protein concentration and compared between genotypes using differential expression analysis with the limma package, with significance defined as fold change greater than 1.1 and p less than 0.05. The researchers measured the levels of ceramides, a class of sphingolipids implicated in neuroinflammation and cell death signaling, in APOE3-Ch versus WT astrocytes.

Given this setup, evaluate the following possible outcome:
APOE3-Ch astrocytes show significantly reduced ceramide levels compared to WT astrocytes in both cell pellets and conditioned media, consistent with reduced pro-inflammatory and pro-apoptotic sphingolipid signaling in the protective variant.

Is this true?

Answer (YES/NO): YES